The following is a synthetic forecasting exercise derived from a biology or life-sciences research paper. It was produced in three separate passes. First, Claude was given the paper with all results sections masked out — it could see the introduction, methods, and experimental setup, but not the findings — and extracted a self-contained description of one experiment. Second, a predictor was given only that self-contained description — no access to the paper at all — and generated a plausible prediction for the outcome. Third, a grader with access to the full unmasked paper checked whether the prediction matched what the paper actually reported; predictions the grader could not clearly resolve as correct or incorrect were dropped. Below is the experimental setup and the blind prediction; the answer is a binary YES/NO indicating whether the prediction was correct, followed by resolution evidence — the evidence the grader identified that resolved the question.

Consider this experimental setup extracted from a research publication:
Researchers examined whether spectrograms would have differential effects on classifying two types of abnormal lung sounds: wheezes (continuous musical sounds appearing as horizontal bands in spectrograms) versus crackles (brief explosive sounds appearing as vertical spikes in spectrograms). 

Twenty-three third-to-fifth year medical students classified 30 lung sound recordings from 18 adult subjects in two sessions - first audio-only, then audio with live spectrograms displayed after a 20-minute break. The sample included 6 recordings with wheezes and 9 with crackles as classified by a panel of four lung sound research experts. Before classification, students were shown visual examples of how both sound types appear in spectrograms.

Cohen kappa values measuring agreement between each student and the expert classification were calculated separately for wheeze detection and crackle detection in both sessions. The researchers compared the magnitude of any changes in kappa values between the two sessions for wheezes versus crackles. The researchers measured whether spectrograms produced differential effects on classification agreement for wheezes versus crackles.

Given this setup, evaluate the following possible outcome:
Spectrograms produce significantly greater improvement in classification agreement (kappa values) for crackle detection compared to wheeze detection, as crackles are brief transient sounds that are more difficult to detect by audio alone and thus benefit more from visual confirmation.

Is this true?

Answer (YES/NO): YES